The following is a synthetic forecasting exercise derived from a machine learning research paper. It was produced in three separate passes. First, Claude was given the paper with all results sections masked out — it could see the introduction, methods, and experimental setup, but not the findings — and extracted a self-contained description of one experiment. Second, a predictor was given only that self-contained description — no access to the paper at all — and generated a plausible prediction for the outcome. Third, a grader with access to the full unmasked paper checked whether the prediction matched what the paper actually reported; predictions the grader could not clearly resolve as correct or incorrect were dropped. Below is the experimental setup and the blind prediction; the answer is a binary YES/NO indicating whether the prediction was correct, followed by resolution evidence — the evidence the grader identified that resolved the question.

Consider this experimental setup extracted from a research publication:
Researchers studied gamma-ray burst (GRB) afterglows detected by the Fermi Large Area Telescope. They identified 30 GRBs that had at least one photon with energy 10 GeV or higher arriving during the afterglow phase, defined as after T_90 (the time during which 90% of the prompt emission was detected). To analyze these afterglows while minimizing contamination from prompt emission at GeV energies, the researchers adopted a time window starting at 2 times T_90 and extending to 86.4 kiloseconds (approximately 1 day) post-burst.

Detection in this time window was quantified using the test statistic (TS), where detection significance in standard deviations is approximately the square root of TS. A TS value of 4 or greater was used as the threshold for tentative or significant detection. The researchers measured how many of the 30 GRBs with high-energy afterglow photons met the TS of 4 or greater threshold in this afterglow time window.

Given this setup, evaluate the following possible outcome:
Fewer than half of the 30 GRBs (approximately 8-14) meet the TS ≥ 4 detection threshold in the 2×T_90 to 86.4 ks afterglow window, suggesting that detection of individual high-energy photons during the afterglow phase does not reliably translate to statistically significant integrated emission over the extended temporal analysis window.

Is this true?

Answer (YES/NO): NO